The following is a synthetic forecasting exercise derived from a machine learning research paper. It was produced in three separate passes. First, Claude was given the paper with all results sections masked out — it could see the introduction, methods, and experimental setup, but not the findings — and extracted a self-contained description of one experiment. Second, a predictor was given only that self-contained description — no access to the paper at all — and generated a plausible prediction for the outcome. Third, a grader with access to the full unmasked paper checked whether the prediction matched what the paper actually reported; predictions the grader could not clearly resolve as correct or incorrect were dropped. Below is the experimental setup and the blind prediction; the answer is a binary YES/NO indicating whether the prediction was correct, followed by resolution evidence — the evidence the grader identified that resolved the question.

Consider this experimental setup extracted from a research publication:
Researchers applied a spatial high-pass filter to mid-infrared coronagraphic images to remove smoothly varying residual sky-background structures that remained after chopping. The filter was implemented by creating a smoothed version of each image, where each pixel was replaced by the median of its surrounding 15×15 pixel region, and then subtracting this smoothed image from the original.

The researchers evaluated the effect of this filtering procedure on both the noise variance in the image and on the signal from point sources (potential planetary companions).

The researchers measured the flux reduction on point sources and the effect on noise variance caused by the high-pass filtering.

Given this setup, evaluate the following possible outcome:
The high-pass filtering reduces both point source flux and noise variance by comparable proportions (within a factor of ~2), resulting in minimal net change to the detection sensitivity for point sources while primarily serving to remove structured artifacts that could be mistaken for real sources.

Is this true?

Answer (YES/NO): NO